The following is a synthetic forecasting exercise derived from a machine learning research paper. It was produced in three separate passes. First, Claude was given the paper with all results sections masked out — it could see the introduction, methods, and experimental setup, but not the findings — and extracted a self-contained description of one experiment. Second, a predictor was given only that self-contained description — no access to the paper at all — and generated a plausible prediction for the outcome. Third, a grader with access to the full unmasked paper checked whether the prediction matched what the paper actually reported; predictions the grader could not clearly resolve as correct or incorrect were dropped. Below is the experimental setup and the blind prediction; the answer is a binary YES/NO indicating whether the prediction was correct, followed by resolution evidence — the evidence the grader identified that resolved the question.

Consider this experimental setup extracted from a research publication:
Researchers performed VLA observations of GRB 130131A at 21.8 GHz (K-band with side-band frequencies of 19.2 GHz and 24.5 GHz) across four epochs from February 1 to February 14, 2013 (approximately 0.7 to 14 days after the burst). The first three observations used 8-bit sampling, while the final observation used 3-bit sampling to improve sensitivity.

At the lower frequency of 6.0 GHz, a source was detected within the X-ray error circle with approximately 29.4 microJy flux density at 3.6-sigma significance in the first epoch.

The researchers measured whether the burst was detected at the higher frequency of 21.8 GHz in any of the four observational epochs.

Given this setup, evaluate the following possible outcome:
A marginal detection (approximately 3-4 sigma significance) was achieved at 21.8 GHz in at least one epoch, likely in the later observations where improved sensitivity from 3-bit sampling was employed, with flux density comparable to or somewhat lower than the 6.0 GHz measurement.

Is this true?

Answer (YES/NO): NO